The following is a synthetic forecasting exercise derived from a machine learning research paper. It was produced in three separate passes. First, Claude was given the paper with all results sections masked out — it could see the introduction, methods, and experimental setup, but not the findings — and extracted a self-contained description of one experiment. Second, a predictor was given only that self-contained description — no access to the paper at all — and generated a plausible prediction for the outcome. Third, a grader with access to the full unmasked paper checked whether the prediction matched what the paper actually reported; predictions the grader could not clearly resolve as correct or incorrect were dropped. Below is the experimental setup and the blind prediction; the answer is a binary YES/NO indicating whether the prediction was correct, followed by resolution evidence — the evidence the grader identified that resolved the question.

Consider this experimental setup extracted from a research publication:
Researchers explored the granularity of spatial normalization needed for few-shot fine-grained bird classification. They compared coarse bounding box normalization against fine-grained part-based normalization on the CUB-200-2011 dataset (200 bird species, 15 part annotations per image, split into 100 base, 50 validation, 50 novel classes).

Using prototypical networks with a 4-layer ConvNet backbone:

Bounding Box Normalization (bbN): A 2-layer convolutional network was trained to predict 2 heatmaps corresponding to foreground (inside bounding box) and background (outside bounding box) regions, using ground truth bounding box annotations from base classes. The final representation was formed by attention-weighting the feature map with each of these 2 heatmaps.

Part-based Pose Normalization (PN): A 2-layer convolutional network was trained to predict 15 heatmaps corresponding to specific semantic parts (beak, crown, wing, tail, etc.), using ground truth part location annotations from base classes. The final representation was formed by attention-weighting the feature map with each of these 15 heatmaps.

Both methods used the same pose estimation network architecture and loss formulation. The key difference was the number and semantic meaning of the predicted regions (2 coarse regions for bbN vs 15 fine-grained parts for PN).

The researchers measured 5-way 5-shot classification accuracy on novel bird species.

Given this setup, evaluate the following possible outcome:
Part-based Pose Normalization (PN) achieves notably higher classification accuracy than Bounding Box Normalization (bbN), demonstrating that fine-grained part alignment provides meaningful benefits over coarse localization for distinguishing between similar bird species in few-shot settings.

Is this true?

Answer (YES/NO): YES